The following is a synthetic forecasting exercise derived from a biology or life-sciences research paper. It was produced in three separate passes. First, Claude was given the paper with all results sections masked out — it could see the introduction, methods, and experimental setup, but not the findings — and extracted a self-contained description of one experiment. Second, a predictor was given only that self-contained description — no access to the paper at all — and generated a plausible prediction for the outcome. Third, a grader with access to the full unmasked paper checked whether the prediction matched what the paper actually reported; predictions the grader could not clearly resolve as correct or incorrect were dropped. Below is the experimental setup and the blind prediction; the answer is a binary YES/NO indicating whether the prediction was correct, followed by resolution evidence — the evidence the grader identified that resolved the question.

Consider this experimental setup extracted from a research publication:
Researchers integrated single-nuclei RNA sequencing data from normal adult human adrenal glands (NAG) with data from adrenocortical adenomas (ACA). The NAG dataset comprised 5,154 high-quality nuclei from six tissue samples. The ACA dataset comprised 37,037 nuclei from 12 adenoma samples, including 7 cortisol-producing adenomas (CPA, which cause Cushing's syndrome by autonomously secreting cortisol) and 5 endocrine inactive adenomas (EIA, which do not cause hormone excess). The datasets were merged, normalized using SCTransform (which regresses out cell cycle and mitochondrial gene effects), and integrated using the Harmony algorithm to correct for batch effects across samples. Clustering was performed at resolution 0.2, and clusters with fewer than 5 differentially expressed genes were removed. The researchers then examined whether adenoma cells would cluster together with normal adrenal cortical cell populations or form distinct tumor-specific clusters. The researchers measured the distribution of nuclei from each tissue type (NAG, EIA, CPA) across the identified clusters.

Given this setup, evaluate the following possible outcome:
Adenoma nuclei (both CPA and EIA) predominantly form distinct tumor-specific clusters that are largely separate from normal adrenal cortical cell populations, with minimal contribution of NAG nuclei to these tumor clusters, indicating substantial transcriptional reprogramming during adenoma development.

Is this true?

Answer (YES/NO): NO